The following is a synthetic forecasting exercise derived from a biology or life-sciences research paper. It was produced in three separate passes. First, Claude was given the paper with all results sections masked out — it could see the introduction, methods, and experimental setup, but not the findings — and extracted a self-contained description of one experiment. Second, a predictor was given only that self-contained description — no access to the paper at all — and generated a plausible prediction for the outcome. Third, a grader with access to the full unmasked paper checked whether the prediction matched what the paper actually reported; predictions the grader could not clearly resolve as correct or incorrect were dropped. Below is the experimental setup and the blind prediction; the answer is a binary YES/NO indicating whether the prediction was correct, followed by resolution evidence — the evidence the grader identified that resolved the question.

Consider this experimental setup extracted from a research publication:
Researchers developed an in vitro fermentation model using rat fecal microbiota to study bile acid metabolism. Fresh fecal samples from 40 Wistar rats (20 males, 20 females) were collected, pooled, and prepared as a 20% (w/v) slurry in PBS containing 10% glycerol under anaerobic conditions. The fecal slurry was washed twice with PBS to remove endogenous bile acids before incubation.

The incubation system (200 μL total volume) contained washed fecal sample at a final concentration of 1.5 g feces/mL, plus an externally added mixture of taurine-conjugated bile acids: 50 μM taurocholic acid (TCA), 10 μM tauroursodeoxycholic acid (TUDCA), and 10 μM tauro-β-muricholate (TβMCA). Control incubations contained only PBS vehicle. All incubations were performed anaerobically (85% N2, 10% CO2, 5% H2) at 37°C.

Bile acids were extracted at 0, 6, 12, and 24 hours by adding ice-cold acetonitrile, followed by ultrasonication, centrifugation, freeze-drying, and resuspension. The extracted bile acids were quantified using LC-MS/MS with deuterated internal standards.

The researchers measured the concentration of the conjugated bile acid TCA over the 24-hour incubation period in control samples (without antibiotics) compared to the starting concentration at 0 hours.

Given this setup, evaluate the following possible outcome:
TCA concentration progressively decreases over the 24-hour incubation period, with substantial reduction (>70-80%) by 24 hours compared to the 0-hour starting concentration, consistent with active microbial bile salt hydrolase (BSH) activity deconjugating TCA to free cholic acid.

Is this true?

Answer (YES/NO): YES